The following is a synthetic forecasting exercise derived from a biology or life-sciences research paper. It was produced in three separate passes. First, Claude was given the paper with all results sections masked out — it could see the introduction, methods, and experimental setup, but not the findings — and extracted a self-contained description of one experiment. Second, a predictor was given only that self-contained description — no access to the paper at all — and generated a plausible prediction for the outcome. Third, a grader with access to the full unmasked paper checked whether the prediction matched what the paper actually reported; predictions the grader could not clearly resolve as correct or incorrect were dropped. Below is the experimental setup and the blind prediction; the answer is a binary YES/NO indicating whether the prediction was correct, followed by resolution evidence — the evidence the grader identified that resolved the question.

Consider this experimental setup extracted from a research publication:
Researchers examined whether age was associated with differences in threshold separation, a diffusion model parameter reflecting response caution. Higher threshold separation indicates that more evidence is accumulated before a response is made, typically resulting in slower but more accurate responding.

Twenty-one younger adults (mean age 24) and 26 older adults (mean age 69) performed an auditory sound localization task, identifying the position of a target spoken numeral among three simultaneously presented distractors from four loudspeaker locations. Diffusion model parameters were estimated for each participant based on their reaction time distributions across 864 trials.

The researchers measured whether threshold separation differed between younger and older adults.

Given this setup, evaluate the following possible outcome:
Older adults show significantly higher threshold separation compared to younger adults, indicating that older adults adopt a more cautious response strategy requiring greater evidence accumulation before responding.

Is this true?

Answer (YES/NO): NO